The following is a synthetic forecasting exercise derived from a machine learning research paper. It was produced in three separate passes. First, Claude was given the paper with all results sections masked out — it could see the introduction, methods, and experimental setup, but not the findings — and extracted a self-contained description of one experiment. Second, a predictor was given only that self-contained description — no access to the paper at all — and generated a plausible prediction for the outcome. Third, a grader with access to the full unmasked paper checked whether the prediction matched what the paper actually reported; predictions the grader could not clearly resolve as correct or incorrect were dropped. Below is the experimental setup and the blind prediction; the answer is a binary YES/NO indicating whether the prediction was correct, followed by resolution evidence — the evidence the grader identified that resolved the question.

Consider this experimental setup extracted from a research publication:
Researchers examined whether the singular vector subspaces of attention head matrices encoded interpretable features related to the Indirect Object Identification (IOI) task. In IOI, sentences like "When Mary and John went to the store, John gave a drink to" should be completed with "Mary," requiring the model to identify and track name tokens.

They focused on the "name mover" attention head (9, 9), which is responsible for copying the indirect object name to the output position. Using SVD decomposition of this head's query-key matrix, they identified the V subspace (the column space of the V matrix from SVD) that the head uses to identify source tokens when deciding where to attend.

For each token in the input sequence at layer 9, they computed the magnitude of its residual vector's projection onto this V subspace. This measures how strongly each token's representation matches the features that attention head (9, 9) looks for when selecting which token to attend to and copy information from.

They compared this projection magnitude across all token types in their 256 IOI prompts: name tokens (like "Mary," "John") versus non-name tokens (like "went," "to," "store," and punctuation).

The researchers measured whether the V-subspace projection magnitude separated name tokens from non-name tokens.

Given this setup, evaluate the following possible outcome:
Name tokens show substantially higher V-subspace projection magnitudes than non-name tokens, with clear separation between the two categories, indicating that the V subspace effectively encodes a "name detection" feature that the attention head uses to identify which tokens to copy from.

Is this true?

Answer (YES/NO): YES